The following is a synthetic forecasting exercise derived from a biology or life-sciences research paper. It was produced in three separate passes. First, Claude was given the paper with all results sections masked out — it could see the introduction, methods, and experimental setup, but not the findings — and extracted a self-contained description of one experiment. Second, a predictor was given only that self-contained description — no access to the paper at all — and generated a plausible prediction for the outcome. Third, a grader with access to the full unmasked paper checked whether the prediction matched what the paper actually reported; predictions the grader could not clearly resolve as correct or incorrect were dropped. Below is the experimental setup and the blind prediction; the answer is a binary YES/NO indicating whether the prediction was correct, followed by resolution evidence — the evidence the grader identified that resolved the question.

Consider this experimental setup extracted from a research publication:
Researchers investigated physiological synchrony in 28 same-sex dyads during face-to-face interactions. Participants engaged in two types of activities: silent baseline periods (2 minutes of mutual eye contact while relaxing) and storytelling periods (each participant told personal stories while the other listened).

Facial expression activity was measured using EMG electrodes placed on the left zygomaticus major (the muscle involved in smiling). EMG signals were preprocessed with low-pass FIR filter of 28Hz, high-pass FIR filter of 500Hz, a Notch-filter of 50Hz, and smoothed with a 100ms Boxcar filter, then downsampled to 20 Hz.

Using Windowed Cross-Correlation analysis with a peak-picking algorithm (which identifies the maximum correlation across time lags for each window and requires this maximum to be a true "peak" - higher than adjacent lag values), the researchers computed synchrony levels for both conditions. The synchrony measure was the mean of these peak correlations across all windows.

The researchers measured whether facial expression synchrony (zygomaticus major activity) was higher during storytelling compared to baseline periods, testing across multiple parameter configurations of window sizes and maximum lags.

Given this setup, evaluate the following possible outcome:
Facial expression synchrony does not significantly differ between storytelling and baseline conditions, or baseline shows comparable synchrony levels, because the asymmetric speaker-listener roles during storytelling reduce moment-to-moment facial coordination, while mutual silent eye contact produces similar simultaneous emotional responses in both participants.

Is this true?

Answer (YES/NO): NO